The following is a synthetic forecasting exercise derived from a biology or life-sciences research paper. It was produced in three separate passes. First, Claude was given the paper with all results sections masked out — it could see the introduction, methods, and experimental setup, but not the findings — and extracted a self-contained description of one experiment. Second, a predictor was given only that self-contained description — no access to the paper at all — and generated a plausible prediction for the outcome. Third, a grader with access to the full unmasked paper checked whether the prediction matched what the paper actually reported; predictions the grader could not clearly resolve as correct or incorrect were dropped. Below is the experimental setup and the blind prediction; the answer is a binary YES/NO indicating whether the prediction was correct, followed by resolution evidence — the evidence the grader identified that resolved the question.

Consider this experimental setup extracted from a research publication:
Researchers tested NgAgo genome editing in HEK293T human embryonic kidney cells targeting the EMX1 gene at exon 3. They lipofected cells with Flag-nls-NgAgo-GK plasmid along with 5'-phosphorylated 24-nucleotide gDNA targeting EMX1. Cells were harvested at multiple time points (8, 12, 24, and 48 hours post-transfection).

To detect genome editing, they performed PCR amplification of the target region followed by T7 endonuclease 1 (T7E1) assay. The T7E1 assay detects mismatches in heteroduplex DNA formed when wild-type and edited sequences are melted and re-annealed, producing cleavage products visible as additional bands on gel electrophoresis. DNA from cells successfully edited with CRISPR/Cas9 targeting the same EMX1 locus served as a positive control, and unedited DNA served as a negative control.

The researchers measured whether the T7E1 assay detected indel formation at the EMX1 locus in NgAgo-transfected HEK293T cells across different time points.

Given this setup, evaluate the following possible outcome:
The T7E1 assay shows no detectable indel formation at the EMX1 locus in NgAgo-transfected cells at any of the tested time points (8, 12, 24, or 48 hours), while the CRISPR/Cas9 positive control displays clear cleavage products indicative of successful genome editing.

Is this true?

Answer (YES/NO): YES